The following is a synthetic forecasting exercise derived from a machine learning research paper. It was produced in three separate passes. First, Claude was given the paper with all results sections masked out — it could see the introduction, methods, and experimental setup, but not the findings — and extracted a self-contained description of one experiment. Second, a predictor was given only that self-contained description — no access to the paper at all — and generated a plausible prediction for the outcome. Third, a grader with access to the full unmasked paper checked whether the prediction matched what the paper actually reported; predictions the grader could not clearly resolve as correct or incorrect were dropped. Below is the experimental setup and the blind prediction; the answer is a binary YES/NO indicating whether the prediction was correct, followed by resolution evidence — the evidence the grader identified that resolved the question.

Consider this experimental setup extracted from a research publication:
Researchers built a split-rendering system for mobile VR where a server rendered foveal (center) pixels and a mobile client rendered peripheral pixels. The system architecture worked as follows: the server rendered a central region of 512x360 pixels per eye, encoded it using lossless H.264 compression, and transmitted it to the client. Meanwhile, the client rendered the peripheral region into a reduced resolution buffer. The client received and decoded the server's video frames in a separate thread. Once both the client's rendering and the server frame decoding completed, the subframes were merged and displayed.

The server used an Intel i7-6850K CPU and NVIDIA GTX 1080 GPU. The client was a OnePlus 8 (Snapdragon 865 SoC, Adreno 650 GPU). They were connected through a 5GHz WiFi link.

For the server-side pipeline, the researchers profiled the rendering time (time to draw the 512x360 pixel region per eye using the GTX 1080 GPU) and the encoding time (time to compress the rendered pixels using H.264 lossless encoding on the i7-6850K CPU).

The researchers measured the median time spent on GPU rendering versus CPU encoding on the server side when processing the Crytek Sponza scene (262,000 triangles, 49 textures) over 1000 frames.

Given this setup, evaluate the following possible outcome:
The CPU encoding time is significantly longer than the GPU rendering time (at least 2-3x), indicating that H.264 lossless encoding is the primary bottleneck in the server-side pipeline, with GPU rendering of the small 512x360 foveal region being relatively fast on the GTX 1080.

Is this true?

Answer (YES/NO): YES